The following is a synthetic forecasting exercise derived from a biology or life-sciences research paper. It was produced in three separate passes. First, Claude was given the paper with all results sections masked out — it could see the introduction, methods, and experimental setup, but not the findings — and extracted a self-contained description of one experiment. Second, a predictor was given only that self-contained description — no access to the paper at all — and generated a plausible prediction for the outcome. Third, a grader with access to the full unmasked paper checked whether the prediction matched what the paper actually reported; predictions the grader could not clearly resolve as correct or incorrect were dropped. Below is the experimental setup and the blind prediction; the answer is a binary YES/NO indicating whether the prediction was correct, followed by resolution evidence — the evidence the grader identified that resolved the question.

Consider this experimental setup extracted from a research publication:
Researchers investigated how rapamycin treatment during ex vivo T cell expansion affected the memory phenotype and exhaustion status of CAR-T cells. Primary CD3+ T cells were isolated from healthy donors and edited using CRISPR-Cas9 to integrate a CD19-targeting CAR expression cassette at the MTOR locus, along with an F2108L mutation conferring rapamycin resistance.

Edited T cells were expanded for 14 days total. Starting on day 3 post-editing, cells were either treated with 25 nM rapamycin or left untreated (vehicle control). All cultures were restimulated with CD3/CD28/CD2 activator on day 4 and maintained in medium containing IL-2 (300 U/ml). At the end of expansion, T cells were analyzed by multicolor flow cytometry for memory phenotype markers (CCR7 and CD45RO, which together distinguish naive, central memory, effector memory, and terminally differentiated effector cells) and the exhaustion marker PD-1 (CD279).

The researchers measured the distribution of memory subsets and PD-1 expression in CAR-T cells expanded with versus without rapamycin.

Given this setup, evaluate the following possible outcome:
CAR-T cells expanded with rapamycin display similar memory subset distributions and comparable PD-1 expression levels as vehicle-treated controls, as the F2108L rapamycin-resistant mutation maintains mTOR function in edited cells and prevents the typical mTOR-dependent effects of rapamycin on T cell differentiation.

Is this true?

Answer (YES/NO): YES